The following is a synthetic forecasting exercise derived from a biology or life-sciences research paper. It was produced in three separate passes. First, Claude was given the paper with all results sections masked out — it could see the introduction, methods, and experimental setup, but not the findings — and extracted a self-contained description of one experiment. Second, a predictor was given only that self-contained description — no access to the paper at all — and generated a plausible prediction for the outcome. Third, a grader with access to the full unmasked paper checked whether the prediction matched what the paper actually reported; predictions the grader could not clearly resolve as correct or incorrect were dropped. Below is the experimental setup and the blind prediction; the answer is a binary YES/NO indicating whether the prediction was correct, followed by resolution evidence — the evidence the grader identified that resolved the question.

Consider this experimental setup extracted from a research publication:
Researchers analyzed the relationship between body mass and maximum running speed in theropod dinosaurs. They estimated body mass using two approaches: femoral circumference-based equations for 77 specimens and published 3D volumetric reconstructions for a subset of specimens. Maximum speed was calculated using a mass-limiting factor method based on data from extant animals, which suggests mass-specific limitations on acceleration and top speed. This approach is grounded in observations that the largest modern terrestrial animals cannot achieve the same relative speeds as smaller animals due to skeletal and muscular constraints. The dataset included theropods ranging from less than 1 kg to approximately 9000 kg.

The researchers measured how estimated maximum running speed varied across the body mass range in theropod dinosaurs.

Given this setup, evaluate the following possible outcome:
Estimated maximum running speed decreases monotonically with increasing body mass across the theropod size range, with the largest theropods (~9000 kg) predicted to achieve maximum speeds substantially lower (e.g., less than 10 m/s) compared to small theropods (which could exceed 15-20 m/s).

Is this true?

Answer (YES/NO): NO